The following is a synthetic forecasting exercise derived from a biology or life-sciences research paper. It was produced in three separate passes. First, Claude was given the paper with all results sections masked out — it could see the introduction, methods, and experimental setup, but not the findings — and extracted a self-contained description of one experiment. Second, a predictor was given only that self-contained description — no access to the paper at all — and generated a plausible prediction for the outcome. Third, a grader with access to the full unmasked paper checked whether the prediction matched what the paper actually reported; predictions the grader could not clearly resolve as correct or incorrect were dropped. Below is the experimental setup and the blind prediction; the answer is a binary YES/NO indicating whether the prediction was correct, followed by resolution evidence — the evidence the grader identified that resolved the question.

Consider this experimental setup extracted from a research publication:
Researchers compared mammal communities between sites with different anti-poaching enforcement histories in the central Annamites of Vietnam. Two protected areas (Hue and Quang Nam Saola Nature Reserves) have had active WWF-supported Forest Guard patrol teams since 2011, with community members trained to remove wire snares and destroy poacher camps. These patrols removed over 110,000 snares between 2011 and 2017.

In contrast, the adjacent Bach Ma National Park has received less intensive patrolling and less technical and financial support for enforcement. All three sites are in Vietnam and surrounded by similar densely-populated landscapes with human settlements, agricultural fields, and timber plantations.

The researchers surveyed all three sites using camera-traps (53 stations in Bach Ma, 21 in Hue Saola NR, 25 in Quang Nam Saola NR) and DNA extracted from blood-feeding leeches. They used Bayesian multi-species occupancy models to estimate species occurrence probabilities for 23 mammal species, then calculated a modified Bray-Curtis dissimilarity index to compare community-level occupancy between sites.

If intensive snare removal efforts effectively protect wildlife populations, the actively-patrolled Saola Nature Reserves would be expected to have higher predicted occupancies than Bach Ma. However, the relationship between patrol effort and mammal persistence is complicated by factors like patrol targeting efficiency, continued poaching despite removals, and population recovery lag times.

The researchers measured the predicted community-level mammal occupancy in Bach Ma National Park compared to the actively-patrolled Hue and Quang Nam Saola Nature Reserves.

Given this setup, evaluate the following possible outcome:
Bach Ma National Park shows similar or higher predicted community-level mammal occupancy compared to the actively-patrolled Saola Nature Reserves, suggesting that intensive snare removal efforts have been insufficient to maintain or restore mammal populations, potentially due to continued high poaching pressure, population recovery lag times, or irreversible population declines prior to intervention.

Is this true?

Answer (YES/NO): YES